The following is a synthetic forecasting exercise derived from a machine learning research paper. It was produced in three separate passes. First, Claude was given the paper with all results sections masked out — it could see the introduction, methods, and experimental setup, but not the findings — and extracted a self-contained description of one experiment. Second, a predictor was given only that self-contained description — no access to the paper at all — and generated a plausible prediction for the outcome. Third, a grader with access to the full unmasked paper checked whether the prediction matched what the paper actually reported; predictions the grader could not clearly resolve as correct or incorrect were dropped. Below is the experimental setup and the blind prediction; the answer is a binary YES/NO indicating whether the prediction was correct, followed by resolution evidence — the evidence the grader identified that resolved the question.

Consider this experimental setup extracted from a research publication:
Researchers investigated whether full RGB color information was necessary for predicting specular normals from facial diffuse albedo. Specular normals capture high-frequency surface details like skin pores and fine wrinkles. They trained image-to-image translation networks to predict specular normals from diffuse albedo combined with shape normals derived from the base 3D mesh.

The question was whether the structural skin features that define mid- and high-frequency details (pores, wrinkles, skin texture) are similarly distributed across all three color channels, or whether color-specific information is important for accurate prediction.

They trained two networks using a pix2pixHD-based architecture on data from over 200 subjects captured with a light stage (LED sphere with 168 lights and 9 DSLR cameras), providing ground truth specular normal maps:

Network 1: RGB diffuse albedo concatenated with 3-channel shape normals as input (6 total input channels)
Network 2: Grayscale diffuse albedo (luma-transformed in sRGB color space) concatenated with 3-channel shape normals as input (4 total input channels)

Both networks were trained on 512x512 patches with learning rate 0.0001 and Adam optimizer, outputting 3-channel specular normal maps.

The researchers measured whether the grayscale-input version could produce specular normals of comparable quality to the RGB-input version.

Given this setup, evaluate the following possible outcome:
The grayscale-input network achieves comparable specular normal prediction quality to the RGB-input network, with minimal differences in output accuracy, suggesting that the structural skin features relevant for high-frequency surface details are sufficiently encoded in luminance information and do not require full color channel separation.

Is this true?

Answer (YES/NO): YES